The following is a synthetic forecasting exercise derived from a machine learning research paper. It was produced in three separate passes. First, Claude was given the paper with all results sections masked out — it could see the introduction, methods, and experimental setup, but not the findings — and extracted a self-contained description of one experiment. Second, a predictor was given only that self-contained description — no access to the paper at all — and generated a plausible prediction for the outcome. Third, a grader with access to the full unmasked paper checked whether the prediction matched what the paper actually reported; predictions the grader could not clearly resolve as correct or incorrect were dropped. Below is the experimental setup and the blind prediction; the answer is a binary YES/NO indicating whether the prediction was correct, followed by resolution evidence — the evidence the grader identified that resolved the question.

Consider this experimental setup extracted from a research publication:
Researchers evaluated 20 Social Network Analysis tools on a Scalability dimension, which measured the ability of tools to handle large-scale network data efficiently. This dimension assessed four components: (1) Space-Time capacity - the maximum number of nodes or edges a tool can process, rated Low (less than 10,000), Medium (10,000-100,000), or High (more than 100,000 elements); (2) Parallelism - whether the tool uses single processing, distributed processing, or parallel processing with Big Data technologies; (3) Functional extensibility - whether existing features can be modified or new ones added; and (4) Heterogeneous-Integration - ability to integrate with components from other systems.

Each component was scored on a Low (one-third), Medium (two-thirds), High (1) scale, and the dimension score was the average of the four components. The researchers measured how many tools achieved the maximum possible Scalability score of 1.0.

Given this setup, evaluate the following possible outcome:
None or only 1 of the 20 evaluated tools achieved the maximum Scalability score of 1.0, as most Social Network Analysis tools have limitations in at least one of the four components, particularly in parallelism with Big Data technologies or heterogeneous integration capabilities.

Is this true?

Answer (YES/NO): NO